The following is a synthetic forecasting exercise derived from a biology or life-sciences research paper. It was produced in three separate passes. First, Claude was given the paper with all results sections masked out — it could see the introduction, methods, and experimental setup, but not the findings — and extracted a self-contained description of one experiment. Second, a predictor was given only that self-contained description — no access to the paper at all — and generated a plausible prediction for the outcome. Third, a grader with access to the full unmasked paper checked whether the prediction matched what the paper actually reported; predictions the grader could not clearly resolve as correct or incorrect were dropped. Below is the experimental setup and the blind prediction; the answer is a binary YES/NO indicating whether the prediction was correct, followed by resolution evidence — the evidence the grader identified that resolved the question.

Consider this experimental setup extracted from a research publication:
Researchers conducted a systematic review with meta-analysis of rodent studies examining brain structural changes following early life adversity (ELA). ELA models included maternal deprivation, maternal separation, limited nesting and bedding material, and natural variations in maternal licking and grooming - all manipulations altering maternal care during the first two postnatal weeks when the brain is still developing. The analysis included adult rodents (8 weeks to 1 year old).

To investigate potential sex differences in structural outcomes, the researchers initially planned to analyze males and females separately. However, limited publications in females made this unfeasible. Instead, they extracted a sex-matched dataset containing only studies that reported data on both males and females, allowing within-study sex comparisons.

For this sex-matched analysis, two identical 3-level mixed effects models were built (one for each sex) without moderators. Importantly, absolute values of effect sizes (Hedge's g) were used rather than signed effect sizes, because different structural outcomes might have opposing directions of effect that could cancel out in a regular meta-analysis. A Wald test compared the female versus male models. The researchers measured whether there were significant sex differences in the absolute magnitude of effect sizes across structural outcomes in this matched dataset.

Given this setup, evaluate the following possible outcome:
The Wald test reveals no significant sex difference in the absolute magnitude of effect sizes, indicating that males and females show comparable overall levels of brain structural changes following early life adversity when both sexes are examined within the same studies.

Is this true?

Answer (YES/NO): YES